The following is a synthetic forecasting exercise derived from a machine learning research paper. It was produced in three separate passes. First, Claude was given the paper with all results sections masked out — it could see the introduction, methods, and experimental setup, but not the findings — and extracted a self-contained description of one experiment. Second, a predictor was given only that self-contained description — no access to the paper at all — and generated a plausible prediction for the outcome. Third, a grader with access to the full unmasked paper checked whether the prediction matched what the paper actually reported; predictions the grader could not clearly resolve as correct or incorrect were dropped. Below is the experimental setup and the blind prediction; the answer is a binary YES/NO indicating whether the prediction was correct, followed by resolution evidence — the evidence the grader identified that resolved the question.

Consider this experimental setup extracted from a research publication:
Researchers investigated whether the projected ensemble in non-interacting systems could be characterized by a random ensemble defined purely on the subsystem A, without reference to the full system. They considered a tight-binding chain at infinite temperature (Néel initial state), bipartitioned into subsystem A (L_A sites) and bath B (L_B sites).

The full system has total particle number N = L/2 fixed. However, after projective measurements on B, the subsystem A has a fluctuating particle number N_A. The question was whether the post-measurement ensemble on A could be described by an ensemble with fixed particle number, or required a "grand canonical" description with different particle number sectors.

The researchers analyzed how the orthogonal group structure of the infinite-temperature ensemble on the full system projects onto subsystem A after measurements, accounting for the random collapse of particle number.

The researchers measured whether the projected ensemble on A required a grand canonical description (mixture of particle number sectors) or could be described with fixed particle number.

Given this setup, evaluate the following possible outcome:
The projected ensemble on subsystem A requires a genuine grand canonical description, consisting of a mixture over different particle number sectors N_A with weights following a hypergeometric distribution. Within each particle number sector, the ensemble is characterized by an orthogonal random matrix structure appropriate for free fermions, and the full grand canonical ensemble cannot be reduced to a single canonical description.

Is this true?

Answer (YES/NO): NO